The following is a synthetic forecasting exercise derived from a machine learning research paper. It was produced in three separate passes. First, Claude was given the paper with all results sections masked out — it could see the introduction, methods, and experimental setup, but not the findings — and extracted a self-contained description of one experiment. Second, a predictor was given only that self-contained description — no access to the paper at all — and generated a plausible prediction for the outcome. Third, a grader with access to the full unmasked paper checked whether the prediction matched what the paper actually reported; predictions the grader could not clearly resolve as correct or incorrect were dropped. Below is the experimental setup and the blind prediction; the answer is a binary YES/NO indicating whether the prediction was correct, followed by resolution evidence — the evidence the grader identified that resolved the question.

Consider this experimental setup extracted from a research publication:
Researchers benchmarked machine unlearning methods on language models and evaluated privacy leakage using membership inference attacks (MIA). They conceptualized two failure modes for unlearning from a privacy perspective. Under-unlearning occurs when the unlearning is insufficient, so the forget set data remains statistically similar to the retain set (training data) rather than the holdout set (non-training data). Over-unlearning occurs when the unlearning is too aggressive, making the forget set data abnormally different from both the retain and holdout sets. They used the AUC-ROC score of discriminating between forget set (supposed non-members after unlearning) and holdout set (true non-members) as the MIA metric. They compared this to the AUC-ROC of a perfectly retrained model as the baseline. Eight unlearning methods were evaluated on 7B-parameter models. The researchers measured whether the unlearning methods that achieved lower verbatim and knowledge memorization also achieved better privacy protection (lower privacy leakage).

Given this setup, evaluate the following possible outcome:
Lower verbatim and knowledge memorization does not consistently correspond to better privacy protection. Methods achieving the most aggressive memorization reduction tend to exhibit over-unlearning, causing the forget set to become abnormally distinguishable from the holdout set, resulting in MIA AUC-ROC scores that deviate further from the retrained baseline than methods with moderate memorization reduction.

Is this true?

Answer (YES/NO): NO